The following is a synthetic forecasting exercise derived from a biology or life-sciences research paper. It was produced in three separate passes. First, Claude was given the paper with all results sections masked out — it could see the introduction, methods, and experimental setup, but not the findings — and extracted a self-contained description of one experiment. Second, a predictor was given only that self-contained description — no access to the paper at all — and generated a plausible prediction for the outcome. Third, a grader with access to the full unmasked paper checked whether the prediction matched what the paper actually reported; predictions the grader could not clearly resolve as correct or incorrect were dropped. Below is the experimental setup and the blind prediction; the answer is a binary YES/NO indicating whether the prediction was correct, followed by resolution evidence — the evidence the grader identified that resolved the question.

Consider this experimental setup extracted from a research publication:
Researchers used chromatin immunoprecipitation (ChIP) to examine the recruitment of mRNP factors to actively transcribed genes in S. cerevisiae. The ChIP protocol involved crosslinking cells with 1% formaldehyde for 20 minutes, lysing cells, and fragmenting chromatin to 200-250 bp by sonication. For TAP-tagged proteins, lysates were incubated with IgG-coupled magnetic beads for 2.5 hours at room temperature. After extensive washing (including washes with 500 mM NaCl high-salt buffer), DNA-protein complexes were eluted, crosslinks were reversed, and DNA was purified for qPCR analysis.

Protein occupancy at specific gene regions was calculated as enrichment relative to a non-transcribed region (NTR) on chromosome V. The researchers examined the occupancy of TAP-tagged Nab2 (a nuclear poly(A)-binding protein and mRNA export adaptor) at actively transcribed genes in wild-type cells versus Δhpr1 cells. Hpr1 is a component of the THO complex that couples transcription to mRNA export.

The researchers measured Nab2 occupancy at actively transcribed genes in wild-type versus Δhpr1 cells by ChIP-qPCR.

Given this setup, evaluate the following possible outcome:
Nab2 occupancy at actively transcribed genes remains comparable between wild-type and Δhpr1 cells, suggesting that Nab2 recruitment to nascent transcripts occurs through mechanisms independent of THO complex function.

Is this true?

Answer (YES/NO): NO